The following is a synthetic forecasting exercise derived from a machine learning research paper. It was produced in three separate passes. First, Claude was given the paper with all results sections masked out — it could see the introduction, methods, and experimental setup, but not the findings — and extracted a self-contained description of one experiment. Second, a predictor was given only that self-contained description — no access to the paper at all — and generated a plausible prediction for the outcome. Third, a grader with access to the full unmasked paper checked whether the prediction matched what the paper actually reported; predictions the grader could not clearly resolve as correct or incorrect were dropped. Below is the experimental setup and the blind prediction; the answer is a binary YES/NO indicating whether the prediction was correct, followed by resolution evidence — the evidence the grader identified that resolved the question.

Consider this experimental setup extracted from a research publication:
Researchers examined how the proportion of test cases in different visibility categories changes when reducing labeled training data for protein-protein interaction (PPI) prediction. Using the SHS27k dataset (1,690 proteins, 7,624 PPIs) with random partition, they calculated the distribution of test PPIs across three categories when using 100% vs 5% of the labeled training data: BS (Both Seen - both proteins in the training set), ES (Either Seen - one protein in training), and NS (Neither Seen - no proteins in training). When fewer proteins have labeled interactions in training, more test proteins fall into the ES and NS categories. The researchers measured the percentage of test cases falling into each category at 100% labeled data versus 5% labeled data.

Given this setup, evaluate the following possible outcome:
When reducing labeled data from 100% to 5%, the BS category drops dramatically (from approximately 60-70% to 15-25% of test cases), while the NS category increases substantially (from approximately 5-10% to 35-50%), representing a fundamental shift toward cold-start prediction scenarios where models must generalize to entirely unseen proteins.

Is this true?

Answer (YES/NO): NO